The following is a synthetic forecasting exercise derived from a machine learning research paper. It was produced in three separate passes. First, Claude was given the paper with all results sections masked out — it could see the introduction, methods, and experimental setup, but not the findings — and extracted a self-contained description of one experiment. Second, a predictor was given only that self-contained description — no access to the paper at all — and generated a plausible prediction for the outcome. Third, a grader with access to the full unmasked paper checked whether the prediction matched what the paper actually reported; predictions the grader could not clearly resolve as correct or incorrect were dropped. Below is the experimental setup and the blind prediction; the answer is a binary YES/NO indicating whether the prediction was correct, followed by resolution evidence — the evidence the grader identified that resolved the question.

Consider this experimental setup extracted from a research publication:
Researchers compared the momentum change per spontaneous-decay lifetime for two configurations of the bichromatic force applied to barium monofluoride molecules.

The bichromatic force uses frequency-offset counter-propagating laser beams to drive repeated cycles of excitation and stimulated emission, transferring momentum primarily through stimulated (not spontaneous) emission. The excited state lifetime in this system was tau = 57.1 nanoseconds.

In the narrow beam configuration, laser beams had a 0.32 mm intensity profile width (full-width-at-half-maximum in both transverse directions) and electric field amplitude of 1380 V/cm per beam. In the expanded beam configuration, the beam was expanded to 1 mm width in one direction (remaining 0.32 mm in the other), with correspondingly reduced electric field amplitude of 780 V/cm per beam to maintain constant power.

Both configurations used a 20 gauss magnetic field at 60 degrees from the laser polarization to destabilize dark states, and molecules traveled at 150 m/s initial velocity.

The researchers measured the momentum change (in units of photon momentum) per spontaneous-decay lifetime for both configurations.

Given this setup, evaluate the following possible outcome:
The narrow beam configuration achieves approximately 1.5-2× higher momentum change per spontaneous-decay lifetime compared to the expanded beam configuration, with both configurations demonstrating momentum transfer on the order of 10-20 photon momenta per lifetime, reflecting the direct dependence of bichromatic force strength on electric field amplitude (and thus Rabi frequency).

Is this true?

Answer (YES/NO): NO